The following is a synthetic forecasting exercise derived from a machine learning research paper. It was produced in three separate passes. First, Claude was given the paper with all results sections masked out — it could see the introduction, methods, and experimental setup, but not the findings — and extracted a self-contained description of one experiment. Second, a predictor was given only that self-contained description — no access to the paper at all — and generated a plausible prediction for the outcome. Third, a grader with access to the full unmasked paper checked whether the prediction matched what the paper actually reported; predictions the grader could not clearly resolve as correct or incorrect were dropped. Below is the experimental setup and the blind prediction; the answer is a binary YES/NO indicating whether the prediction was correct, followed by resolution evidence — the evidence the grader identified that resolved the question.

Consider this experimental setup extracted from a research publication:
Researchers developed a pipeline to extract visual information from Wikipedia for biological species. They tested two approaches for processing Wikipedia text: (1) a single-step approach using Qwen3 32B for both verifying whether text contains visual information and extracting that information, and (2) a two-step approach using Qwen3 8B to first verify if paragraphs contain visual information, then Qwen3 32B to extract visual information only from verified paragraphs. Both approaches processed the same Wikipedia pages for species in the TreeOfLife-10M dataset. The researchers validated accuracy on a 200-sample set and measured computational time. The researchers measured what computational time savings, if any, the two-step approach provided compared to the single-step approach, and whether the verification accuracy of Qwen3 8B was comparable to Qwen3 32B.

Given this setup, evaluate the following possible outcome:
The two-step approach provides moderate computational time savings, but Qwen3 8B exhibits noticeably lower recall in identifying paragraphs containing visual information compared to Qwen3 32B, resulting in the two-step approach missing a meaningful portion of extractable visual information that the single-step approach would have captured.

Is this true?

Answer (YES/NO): NO